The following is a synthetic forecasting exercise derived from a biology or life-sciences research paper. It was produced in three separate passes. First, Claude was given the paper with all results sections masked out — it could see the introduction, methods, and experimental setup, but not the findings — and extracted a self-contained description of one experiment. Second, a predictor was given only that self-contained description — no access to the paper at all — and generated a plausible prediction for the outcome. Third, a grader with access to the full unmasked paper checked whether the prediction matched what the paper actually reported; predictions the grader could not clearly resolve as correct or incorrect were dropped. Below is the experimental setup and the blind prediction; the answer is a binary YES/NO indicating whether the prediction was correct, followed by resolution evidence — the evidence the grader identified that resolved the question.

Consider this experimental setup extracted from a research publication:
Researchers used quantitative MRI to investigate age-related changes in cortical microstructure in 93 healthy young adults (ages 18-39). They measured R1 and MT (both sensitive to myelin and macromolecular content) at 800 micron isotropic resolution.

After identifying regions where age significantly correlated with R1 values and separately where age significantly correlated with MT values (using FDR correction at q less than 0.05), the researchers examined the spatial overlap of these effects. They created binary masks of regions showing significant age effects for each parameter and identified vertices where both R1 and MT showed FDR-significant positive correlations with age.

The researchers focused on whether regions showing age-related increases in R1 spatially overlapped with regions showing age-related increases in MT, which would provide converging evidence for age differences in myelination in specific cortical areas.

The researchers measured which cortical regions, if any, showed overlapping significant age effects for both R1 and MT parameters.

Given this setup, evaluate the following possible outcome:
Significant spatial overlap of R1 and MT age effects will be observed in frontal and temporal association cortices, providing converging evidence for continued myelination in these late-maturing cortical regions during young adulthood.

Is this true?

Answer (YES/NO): NO